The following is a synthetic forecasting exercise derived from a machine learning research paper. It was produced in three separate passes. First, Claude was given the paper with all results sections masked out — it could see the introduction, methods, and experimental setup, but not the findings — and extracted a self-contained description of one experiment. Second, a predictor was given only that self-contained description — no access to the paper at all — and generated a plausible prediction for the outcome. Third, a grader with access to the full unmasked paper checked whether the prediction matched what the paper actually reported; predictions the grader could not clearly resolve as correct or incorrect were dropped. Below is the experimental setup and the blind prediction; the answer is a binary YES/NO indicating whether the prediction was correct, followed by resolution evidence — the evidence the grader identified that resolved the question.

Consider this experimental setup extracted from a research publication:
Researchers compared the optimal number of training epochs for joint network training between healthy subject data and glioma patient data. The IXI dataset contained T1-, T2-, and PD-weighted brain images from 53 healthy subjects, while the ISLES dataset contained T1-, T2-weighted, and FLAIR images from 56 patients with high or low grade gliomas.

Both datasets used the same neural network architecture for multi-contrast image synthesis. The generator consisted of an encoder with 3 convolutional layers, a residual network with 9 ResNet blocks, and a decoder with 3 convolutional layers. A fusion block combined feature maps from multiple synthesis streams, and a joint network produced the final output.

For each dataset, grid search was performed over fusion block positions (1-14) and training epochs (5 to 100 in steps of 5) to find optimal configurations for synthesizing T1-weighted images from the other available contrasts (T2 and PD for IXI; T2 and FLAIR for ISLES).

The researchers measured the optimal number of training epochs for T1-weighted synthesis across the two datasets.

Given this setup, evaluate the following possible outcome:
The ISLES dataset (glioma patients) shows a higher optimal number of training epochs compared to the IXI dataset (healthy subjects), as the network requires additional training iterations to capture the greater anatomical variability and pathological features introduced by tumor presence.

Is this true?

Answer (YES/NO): YES